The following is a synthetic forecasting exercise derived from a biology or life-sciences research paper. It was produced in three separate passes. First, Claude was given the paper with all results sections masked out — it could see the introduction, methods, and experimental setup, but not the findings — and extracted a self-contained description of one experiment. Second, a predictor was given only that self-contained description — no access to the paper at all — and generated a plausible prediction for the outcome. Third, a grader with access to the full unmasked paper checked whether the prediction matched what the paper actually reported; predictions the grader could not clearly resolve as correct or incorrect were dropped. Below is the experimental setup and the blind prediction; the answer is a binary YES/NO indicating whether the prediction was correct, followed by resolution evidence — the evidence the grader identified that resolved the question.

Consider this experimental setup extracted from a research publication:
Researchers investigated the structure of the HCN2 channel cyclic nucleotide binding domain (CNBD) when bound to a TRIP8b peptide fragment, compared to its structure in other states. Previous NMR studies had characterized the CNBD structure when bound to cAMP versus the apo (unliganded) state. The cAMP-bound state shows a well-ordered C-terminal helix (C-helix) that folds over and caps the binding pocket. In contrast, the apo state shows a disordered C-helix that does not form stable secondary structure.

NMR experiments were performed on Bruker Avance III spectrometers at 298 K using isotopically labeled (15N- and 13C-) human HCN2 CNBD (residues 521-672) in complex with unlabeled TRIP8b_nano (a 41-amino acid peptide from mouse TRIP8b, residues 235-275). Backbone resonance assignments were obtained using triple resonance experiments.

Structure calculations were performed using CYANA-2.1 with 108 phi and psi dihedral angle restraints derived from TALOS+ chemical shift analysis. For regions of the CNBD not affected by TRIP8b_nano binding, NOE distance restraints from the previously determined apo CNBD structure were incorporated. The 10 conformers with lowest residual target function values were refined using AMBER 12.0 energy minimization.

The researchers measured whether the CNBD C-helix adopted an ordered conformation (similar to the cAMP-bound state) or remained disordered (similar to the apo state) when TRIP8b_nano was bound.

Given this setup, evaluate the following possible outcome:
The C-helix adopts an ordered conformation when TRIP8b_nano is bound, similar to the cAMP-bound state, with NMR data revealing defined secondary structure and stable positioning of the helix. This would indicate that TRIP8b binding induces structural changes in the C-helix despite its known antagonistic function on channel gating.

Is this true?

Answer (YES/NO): YES